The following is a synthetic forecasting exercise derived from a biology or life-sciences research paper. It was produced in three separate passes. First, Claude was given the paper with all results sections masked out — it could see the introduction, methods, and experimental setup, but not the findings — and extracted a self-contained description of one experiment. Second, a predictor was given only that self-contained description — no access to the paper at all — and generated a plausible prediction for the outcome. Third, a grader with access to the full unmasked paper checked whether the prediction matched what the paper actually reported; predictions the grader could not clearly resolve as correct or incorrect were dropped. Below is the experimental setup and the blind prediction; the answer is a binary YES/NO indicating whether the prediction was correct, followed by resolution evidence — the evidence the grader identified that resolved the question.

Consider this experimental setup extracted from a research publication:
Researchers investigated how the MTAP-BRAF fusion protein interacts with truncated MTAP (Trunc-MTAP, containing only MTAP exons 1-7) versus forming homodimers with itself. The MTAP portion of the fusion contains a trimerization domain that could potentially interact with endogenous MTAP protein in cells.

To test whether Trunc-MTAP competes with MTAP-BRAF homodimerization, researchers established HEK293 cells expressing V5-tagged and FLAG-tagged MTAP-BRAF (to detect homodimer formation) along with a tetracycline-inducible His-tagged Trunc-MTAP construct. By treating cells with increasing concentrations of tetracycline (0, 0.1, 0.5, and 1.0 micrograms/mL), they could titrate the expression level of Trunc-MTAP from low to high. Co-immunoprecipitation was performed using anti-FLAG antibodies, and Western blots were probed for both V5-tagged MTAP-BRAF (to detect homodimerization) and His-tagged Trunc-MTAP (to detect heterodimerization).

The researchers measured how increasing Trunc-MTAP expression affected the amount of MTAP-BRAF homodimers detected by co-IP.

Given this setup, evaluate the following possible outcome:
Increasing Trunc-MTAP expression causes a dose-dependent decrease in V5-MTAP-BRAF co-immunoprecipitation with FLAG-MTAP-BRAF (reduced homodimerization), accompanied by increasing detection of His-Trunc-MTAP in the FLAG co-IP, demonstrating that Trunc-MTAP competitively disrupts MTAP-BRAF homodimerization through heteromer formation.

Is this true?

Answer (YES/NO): YES